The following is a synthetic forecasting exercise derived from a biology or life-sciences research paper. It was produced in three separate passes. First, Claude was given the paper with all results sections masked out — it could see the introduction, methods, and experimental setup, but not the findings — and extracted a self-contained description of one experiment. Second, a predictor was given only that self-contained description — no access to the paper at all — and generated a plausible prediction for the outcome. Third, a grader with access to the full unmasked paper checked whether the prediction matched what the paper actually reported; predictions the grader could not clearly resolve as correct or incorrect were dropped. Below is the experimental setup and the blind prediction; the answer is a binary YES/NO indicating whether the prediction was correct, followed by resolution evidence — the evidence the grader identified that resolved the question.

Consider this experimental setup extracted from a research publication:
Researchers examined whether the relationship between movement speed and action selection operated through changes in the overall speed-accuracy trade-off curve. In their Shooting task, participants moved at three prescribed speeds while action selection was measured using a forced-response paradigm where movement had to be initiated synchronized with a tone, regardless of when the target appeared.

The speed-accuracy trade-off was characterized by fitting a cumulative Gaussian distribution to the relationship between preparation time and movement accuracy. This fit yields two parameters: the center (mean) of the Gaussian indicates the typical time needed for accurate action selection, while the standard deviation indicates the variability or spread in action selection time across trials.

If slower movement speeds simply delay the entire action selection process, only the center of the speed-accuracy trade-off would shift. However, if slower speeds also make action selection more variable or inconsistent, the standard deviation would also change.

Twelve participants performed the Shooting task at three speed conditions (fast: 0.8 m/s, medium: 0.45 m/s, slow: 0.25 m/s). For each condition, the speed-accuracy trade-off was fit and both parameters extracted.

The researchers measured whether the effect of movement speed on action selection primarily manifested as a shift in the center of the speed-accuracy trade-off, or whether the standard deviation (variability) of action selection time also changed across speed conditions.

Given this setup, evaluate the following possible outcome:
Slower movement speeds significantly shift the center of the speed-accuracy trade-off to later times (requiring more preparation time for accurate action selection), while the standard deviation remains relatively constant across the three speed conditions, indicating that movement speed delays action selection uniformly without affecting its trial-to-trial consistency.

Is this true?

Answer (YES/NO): NO